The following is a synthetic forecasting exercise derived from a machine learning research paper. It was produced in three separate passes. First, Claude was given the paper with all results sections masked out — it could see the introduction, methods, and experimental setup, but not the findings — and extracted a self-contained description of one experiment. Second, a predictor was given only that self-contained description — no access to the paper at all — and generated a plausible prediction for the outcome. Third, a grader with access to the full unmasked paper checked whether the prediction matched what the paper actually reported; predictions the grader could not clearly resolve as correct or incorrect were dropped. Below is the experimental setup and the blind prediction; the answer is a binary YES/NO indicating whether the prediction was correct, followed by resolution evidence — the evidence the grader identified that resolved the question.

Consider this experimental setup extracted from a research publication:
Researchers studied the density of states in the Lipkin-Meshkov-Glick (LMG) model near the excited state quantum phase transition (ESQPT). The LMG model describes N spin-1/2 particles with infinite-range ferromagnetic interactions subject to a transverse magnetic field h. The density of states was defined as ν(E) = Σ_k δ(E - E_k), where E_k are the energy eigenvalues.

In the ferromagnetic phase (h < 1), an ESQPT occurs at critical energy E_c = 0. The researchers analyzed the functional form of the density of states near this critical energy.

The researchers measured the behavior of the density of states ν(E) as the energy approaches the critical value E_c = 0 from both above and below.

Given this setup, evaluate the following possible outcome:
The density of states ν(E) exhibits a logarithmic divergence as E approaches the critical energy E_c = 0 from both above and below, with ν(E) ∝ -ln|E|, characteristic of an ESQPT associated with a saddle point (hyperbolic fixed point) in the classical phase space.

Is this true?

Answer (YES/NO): YES